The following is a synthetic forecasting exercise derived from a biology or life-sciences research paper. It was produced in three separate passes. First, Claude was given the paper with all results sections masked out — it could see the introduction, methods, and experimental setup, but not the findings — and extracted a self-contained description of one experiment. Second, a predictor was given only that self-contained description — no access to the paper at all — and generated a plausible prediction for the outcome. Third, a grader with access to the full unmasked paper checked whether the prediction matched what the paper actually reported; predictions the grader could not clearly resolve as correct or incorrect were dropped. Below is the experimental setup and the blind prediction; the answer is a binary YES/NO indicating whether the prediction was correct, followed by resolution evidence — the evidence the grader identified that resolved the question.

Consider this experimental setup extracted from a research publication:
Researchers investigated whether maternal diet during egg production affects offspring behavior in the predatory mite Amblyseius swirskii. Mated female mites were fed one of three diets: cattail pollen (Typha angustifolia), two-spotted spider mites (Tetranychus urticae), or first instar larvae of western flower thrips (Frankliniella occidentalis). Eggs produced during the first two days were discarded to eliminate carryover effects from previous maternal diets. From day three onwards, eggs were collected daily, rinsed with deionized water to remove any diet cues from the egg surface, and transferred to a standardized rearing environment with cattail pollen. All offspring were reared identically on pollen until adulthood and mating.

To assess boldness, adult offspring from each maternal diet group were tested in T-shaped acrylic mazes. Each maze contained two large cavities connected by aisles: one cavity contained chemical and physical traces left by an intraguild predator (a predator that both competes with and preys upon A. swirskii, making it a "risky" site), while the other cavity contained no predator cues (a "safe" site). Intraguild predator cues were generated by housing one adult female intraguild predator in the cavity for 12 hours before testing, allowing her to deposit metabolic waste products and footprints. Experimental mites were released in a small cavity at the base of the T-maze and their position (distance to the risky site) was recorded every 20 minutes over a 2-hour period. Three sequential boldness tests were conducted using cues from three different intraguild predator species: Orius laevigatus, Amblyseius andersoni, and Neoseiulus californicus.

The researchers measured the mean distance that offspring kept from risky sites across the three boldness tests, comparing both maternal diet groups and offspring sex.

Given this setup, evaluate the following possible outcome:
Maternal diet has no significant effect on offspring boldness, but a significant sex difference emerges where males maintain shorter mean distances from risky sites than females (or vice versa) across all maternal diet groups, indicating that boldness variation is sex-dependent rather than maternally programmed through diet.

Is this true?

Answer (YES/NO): NO